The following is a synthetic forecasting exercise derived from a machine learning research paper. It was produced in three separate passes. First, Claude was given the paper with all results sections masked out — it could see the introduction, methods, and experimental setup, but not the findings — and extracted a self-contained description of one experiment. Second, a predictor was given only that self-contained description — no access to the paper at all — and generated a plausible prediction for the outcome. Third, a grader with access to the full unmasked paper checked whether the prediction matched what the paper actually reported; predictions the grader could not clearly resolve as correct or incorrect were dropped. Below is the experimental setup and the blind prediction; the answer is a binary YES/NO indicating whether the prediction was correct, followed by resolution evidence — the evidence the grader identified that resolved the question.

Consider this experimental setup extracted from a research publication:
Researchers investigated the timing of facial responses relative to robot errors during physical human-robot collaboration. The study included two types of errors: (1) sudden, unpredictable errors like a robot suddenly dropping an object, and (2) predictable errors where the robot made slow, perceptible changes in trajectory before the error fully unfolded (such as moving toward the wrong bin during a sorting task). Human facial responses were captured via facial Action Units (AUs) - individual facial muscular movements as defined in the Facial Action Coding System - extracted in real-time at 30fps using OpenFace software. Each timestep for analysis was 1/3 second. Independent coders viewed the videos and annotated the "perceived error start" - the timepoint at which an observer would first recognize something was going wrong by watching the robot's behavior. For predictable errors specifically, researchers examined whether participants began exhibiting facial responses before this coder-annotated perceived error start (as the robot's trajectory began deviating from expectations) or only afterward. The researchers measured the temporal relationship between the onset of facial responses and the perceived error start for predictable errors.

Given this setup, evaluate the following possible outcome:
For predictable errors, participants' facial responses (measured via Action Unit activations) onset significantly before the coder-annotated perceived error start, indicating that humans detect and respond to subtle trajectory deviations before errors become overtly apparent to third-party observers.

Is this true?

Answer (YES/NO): NO